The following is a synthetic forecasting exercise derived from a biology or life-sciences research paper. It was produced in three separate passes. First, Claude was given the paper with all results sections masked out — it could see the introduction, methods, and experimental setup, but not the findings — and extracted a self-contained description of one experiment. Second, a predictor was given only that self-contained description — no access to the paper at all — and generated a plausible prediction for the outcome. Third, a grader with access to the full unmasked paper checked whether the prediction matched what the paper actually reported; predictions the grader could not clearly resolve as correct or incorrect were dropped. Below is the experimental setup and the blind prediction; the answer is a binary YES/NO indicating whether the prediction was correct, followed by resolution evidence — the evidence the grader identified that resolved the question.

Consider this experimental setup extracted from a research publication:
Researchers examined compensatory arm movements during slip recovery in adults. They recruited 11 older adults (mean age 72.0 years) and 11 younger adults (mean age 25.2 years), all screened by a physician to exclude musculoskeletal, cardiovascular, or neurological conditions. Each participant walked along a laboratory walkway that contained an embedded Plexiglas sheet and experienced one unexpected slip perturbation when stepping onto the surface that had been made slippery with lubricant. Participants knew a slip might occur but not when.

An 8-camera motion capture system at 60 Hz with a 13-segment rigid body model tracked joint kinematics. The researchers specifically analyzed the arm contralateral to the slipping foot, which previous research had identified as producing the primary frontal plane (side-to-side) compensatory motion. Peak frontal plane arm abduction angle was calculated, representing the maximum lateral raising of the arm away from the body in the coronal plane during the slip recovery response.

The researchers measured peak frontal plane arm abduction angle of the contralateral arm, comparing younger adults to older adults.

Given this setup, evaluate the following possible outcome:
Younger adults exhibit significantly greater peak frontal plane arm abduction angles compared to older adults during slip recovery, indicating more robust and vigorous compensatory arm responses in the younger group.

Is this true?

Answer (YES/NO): NO